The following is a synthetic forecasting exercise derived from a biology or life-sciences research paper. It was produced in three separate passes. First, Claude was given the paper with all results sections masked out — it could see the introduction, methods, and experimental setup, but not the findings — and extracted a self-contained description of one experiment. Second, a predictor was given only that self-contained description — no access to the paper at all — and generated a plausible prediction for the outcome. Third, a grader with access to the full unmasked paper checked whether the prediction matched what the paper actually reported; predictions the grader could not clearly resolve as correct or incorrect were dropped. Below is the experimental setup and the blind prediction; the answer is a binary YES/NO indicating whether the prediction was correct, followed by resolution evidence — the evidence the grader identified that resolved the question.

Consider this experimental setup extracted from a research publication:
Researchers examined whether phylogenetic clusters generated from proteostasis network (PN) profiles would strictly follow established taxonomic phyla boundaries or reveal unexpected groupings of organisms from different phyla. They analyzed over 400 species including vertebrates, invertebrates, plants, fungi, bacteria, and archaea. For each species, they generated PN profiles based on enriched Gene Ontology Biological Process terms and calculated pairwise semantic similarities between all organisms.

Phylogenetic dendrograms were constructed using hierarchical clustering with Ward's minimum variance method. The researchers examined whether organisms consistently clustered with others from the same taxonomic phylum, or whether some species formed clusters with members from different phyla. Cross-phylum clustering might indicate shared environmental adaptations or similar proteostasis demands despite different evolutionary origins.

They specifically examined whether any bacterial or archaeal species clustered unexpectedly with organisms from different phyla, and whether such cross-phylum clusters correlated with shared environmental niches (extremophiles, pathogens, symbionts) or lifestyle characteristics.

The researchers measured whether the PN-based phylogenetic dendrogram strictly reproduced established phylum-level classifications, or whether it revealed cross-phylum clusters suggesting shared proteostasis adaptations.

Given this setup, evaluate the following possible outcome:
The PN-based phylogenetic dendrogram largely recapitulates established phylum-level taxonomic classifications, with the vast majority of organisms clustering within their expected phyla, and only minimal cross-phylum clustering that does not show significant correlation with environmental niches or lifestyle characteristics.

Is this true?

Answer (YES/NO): NO